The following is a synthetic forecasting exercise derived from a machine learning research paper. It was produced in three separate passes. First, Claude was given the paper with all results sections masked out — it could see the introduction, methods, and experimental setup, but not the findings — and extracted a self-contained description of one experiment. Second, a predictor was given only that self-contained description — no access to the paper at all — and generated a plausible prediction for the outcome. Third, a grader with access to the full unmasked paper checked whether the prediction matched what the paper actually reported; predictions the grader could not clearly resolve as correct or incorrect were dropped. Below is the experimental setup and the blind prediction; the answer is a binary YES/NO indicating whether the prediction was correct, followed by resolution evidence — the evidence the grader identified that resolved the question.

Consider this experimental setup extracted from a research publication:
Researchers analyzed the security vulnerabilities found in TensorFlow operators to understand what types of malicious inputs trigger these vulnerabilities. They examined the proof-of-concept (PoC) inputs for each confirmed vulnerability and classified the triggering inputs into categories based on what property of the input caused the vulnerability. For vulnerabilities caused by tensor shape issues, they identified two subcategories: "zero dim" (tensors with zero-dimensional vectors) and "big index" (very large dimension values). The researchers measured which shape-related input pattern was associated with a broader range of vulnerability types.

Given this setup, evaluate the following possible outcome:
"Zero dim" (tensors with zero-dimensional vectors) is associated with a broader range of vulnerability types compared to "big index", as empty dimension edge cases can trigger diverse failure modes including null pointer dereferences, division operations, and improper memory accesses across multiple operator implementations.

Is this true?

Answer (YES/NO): YES